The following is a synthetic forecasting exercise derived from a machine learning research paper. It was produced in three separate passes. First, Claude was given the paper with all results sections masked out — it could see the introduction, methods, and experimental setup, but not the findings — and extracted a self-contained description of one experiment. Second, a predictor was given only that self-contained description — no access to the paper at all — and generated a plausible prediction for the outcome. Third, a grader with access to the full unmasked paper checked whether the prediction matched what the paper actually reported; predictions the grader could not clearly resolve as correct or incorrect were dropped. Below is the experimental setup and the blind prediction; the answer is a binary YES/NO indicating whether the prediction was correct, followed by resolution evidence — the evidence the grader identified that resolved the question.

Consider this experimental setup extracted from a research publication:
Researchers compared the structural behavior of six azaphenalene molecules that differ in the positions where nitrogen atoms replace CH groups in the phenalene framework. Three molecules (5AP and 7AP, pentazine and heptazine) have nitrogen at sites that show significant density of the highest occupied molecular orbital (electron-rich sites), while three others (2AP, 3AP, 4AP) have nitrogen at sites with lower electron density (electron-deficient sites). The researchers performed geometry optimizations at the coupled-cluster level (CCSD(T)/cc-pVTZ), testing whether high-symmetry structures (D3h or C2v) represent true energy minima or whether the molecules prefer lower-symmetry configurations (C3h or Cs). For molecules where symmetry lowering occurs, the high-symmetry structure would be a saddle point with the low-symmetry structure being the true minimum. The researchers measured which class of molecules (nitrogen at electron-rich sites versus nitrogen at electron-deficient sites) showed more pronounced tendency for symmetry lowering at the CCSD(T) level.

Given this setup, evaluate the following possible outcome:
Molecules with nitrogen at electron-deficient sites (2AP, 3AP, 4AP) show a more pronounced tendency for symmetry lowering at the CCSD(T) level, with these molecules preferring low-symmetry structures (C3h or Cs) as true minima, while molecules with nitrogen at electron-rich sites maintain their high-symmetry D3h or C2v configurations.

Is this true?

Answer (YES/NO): YES